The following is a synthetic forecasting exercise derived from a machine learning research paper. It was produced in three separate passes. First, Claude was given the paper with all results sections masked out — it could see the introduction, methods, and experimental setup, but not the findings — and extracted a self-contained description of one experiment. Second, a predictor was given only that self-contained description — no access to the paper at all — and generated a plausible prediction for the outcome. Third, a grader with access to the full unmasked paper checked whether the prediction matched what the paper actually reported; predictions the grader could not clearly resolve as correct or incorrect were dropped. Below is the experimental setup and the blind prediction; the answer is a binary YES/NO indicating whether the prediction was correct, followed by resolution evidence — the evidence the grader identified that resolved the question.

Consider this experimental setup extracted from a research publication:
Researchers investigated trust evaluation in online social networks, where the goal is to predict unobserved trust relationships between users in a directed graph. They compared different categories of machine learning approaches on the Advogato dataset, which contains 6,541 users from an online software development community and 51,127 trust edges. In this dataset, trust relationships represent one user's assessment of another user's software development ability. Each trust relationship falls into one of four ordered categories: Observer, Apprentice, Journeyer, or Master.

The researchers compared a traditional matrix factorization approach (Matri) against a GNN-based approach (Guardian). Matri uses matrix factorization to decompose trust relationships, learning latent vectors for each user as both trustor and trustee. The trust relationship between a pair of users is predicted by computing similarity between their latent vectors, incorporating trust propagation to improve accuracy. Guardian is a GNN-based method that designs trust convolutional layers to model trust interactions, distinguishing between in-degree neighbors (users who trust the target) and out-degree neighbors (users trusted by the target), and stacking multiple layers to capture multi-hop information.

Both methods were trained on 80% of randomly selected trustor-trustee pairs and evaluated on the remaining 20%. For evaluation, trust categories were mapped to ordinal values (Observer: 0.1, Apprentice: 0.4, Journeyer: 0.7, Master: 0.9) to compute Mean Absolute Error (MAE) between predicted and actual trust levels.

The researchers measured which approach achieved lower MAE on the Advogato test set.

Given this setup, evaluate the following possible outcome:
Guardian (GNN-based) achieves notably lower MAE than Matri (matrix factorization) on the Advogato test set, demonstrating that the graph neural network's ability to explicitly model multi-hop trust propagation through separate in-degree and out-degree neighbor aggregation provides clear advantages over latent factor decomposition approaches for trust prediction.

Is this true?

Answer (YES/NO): YES